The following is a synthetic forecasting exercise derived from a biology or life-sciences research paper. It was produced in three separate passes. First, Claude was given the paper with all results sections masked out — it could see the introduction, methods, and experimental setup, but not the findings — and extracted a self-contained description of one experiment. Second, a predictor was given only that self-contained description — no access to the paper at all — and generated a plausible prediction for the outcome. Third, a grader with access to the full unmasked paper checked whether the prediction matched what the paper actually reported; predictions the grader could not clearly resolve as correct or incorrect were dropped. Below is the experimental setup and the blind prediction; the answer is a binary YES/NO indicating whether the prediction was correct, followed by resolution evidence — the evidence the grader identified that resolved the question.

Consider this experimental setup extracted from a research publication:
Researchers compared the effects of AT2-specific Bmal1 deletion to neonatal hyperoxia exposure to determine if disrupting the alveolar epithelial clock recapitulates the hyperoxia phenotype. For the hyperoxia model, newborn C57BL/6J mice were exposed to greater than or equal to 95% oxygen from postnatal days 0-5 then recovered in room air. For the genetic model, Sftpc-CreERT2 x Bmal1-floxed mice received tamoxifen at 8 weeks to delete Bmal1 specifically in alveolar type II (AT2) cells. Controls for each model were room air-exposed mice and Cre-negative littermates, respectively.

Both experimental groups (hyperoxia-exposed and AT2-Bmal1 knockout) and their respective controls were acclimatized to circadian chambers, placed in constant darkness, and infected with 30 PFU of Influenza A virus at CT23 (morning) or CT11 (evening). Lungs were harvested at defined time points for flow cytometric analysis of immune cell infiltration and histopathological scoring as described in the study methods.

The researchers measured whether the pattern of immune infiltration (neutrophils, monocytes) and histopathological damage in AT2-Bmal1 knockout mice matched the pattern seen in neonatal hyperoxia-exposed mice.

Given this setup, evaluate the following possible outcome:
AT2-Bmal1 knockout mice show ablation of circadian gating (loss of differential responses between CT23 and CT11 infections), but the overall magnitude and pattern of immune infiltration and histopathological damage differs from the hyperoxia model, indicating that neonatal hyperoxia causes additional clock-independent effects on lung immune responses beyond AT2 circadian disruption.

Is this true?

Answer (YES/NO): NO